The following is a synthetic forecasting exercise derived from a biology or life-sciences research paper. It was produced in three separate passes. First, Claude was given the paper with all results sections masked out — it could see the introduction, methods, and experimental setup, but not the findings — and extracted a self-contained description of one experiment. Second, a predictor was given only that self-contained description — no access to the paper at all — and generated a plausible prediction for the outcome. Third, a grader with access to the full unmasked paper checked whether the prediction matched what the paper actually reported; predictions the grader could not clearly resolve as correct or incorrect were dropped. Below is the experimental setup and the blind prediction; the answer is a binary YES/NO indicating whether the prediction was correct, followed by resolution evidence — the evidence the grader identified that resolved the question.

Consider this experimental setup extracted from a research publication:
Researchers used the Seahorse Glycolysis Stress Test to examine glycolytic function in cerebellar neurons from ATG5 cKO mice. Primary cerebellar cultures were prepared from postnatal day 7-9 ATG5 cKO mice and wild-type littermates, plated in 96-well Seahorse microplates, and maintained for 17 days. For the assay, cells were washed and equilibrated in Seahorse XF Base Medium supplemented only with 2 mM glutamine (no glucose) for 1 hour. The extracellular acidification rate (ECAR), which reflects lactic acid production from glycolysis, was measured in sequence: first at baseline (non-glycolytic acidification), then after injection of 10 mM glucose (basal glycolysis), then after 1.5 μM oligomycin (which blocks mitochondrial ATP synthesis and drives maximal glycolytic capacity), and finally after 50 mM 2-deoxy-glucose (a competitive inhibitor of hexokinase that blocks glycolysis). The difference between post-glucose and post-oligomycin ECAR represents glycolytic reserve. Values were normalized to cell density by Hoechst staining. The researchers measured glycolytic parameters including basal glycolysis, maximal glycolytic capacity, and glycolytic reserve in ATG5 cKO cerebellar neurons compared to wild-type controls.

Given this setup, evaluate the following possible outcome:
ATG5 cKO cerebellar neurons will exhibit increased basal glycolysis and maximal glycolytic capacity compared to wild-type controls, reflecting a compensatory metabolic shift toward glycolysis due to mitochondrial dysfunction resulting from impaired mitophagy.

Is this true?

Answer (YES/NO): NO